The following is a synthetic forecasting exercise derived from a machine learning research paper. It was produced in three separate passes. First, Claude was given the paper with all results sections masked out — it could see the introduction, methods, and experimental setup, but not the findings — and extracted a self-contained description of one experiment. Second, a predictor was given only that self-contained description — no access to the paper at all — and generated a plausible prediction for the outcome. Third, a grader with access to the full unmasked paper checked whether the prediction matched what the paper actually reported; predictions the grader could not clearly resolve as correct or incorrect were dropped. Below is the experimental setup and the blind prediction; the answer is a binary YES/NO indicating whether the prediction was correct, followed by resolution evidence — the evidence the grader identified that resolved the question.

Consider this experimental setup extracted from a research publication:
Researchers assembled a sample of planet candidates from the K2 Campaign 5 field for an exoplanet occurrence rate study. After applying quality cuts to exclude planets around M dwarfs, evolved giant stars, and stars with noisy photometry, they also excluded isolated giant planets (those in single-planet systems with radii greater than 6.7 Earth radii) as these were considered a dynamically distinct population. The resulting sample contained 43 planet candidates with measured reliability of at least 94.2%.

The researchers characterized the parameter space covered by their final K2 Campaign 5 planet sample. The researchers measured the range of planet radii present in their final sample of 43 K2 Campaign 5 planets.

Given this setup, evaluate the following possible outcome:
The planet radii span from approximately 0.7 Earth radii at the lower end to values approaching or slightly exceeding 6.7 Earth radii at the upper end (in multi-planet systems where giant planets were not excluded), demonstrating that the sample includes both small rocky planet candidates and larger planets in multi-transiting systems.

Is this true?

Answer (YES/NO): NO